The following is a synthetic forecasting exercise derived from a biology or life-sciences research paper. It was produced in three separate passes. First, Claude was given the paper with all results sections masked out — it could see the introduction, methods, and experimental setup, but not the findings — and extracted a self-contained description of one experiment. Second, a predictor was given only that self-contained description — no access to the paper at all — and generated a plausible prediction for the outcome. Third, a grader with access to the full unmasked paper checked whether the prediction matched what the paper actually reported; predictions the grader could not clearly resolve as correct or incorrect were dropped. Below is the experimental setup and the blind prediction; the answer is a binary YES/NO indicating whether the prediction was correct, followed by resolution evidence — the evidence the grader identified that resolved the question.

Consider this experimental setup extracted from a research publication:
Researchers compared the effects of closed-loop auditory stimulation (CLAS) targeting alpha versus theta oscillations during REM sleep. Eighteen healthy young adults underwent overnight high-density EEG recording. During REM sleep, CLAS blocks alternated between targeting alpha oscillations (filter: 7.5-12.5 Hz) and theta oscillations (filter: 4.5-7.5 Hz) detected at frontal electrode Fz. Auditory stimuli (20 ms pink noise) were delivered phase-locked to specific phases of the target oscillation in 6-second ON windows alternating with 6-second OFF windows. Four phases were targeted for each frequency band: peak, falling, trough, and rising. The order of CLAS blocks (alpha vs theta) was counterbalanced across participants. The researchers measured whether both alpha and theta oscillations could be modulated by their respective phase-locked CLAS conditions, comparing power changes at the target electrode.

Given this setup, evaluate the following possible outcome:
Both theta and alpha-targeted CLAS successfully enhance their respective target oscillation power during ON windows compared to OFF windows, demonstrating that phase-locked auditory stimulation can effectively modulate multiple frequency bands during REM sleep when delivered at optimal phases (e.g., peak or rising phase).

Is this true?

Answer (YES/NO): NO